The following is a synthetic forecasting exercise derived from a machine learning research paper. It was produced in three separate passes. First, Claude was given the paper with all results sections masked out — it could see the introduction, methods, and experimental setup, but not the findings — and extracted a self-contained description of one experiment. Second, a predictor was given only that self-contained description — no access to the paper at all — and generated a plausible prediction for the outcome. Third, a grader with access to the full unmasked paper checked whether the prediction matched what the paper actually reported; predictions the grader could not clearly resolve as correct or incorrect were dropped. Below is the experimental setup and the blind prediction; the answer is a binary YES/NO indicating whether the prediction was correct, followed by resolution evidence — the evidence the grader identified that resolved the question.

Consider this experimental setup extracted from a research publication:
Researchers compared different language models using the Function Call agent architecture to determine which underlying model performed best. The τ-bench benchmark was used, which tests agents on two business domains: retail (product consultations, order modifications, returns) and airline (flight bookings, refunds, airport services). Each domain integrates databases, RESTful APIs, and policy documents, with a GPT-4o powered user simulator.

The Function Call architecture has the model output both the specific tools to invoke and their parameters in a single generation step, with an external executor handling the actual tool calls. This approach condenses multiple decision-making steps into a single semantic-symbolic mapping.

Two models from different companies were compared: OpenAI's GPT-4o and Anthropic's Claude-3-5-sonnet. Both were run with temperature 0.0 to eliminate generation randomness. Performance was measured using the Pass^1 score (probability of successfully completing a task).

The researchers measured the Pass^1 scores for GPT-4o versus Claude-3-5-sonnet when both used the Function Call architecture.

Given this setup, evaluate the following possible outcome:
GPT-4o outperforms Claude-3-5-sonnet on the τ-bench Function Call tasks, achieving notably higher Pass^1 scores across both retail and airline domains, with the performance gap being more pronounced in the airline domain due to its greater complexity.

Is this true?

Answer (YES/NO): NO